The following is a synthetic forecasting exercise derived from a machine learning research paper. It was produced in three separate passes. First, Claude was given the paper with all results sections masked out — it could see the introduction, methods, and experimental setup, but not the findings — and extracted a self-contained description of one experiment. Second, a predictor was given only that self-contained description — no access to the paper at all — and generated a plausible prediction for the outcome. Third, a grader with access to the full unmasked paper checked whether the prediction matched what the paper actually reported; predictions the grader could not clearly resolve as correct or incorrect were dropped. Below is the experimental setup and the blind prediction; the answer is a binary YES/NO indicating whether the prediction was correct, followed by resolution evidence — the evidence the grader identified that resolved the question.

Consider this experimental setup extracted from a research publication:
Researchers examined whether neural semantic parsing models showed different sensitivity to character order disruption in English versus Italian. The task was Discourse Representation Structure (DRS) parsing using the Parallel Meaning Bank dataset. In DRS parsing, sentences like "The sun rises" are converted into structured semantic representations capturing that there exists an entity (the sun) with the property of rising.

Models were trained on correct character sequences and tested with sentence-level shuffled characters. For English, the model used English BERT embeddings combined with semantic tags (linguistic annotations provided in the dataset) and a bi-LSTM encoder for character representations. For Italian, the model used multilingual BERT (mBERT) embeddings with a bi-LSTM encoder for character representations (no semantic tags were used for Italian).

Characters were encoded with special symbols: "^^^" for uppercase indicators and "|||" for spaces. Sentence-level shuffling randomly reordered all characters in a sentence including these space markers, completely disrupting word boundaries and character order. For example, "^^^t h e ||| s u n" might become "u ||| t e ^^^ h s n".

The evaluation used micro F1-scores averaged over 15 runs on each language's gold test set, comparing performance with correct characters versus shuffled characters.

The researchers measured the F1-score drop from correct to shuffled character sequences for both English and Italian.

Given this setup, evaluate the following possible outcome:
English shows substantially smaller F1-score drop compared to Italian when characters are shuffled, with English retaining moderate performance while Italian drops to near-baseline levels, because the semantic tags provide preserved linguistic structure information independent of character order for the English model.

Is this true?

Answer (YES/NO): NO